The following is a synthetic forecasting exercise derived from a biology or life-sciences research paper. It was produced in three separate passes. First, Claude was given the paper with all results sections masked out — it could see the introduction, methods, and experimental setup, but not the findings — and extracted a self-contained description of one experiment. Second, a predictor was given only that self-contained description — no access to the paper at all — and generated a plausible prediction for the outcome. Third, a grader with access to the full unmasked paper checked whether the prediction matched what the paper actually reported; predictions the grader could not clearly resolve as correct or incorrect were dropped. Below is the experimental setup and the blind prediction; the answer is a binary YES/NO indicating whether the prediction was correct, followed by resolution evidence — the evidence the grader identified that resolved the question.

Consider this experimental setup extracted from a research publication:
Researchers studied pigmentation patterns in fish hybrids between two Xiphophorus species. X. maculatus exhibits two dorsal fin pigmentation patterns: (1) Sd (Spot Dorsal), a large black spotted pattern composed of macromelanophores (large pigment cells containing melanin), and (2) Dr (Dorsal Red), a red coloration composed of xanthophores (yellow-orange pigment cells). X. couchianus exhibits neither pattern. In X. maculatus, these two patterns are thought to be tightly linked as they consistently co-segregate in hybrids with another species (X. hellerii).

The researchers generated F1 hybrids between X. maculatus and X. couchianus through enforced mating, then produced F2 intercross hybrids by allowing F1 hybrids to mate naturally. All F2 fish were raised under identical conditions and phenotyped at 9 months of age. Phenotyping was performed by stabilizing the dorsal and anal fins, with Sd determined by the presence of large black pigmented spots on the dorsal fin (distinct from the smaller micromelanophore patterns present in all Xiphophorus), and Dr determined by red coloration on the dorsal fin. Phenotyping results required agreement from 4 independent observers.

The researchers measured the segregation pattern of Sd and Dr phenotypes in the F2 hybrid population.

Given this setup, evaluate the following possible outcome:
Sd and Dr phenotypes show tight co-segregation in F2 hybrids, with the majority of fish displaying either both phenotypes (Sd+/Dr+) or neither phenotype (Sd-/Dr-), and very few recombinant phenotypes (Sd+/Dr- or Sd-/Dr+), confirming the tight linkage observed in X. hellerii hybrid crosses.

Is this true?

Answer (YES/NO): NO